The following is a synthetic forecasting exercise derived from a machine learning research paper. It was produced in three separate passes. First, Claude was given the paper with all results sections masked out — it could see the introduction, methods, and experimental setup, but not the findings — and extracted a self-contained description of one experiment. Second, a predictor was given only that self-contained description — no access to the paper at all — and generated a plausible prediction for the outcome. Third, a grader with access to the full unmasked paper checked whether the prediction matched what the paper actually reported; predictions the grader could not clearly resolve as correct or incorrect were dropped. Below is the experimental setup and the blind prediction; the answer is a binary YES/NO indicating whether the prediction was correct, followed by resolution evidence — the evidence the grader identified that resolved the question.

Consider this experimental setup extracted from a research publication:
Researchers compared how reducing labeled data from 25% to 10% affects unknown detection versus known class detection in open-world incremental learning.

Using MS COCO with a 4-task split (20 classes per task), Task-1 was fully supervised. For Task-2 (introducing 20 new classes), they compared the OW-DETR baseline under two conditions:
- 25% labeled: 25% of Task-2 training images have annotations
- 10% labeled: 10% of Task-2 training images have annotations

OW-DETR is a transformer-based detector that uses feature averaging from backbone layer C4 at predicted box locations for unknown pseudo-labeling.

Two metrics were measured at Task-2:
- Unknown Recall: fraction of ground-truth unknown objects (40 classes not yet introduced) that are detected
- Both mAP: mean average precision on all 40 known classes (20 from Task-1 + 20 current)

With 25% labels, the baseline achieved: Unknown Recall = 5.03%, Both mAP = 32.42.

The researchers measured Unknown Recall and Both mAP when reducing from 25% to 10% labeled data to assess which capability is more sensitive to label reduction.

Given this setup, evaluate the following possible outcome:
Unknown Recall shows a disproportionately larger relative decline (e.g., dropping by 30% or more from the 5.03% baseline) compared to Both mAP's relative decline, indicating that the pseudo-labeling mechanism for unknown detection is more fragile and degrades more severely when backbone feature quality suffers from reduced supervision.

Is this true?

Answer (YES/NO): NO